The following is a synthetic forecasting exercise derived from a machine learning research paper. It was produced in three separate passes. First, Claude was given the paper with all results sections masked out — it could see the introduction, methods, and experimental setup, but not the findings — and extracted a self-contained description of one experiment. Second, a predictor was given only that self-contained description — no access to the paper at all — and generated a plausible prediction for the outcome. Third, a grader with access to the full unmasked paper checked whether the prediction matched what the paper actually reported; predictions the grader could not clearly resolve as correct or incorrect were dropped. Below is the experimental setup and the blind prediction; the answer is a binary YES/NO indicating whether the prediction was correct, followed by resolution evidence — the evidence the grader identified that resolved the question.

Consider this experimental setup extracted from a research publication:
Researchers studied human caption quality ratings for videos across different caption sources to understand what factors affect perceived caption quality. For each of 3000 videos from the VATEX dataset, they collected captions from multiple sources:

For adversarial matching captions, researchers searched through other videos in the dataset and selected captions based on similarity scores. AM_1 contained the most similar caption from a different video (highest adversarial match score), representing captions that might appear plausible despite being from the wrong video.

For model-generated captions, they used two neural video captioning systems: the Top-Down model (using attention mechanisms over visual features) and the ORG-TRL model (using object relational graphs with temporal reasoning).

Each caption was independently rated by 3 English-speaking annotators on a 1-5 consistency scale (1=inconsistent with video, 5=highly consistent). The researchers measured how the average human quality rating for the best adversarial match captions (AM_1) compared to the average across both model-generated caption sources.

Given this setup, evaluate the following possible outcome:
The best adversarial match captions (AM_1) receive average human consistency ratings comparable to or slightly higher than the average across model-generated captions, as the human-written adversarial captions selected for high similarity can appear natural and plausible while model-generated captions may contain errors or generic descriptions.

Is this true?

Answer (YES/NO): NO